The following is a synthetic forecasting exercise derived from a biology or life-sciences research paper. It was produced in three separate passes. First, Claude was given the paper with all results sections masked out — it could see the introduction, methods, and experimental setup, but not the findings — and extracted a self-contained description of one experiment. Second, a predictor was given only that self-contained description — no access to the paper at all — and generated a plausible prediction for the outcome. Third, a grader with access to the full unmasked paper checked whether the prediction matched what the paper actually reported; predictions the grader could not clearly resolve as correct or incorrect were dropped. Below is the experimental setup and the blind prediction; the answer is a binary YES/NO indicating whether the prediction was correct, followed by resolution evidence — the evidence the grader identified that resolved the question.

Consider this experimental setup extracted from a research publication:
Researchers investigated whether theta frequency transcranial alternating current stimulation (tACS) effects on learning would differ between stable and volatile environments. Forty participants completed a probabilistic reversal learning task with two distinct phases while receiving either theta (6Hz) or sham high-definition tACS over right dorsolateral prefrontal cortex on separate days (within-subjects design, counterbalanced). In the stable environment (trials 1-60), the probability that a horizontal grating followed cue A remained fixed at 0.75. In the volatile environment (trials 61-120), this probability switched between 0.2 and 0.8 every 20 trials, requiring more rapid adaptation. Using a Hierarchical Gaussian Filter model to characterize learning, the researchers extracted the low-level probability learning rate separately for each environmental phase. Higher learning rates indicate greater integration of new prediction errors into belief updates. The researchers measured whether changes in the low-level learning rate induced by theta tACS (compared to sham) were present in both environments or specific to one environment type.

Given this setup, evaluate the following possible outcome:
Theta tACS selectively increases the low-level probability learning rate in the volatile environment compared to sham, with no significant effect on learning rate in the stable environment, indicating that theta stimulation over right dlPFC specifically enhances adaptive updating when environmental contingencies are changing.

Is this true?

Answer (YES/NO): NO